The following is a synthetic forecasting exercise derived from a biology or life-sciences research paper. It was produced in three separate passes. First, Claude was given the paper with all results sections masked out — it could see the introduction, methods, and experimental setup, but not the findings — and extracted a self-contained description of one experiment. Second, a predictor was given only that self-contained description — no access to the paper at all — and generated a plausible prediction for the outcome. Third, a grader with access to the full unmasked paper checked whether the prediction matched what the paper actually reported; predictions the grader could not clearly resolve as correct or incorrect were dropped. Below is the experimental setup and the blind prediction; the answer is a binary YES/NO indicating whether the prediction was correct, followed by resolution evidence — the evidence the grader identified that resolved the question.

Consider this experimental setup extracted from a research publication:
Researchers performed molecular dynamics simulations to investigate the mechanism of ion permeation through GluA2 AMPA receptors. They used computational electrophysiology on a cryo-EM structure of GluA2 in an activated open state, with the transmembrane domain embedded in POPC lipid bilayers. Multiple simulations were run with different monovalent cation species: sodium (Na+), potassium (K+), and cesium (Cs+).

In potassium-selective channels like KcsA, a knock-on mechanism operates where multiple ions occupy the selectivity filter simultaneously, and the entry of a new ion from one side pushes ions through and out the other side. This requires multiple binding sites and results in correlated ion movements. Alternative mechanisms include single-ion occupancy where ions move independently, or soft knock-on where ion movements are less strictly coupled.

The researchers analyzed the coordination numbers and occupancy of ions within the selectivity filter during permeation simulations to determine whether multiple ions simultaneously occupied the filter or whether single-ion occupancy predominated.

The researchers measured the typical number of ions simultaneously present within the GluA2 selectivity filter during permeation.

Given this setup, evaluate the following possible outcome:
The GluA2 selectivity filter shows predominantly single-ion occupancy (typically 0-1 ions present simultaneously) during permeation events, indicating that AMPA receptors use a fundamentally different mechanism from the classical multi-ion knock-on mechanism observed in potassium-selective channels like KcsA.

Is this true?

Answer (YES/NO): NO